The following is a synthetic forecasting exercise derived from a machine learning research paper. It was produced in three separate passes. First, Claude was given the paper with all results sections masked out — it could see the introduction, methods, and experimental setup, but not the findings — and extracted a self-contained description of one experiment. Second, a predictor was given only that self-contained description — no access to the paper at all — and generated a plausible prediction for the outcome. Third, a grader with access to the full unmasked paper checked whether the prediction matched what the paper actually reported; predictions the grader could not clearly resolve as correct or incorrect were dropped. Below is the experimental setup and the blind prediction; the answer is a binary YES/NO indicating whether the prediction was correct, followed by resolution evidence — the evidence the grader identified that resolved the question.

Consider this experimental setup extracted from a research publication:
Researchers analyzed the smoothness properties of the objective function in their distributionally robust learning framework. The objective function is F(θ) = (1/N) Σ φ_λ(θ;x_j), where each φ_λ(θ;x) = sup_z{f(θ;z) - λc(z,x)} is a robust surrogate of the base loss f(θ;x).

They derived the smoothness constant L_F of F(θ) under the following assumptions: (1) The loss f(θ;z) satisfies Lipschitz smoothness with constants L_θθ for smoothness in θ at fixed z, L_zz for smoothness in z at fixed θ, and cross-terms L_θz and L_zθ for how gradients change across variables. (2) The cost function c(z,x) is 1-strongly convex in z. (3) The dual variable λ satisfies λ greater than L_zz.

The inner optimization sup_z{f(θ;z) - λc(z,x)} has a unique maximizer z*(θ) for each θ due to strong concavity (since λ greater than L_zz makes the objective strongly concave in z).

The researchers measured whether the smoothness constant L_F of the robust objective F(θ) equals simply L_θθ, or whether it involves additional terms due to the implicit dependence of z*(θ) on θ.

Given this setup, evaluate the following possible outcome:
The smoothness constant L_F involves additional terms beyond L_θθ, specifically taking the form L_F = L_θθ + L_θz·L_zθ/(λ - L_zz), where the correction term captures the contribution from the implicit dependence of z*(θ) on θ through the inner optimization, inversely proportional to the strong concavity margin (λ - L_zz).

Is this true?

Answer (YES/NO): YES